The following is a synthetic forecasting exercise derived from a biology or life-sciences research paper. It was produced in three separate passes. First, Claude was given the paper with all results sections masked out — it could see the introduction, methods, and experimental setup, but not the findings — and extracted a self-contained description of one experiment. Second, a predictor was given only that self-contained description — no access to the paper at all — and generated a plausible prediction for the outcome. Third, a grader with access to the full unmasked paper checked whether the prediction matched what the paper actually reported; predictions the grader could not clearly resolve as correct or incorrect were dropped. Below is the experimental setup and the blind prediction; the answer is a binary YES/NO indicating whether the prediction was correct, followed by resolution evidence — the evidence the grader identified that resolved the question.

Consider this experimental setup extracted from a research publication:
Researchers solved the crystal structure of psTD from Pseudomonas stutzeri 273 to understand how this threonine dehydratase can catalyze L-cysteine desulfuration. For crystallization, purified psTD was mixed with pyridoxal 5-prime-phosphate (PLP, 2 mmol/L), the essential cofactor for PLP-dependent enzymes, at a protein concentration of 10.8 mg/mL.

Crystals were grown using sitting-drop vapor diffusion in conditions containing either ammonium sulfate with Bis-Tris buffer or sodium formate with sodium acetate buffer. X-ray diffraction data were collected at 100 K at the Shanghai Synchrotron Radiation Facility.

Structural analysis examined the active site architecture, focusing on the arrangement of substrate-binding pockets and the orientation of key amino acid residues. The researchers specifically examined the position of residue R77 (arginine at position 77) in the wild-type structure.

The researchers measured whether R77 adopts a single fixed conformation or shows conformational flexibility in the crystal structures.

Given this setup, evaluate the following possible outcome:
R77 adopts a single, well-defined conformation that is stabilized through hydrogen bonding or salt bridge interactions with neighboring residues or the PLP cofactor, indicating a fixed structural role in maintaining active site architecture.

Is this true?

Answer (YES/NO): NO